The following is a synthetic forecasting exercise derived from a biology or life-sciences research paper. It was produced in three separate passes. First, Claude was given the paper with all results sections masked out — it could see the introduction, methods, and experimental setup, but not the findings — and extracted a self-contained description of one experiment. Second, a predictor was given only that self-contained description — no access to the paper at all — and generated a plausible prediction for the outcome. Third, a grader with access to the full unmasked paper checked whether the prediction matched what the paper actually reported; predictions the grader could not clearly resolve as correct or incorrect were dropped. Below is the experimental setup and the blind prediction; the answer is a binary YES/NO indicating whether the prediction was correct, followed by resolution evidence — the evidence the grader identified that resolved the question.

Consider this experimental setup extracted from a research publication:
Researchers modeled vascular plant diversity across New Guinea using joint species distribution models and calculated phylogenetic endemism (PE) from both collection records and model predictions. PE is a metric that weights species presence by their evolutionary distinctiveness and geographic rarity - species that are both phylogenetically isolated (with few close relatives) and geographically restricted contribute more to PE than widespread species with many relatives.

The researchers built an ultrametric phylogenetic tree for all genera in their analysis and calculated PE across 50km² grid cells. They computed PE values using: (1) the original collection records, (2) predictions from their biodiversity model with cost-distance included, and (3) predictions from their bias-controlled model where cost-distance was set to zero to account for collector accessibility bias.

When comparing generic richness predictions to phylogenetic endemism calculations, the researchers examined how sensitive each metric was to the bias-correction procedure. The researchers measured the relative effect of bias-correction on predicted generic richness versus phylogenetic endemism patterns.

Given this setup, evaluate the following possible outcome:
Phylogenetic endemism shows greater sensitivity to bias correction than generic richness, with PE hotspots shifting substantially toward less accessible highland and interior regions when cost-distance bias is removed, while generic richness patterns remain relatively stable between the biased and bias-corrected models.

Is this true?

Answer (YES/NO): NO